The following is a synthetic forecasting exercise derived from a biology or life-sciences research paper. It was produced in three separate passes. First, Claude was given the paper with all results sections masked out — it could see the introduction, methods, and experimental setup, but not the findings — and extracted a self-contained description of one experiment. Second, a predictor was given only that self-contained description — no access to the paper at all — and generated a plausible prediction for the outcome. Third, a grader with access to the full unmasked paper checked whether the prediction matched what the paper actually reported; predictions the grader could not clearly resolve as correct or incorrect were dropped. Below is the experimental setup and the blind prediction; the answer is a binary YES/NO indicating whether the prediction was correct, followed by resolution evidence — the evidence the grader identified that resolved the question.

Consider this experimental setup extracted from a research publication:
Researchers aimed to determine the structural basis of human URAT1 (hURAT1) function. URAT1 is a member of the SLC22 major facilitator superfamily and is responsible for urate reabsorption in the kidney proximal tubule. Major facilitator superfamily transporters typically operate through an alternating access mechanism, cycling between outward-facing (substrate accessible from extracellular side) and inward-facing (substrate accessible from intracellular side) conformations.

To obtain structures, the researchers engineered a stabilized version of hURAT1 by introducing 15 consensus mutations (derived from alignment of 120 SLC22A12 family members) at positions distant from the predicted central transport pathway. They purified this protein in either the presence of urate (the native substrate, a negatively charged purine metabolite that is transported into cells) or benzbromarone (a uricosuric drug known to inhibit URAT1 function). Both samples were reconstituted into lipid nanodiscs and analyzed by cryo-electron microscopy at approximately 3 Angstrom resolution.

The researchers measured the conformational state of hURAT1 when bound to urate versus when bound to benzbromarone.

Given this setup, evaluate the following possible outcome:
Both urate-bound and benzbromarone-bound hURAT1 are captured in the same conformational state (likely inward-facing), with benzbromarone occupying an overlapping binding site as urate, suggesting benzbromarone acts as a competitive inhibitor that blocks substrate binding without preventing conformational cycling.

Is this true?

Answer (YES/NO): NO